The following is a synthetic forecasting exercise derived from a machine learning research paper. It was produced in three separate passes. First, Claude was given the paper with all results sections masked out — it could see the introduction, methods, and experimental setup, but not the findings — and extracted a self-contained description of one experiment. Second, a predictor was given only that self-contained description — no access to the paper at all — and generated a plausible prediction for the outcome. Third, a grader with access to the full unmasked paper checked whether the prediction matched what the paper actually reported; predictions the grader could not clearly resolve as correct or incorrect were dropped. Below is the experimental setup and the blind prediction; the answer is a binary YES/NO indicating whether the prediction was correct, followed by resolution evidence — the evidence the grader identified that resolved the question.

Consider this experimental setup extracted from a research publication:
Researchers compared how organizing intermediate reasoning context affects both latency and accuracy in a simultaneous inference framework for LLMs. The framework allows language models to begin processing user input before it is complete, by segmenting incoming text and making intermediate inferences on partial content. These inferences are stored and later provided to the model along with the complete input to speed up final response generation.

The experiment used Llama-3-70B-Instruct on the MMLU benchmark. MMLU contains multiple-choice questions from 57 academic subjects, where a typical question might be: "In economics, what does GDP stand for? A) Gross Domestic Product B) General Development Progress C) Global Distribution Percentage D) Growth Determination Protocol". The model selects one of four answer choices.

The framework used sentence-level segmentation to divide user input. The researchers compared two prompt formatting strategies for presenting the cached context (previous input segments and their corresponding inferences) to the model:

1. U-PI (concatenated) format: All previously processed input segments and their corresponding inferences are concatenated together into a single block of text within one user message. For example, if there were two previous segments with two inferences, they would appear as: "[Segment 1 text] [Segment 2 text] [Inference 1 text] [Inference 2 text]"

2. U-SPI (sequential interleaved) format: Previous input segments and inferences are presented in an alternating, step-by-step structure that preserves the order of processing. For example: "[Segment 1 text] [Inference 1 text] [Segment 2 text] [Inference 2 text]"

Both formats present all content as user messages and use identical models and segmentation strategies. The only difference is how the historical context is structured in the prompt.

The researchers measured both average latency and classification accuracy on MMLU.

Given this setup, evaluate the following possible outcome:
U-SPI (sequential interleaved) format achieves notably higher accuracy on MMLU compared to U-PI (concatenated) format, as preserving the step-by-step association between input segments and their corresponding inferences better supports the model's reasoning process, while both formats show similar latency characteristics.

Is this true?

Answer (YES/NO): NO